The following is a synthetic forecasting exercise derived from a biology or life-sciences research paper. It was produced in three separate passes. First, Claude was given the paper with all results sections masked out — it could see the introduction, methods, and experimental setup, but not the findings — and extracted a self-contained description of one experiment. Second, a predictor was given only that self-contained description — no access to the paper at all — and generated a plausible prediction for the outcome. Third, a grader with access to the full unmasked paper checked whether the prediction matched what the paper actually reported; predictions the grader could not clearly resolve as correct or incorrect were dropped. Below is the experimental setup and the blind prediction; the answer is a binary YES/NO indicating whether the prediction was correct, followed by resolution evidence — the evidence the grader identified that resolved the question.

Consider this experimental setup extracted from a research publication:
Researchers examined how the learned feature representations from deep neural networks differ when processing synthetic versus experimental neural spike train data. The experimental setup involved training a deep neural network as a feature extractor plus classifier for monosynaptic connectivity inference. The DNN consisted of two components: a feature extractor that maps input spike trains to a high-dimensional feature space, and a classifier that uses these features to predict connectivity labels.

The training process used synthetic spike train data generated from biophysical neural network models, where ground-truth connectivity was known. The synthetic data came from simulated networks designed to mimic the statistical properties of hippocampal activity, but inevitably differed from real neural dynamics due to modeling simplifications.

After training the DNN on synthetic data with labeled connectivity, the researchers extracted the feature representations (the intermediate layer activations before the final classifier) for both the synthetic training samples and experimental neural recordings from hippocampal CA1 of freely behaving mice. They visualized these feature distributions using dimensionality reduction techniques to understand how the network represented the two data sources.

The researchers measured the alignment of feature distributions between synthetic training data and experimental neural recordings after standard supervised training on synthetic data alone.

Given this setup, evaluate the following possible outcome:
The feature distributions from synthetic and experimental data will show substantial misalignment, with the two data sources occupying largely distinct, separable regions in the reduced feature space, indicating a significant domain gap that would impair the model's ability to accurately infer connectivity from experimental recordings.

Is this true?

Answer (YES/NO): YES